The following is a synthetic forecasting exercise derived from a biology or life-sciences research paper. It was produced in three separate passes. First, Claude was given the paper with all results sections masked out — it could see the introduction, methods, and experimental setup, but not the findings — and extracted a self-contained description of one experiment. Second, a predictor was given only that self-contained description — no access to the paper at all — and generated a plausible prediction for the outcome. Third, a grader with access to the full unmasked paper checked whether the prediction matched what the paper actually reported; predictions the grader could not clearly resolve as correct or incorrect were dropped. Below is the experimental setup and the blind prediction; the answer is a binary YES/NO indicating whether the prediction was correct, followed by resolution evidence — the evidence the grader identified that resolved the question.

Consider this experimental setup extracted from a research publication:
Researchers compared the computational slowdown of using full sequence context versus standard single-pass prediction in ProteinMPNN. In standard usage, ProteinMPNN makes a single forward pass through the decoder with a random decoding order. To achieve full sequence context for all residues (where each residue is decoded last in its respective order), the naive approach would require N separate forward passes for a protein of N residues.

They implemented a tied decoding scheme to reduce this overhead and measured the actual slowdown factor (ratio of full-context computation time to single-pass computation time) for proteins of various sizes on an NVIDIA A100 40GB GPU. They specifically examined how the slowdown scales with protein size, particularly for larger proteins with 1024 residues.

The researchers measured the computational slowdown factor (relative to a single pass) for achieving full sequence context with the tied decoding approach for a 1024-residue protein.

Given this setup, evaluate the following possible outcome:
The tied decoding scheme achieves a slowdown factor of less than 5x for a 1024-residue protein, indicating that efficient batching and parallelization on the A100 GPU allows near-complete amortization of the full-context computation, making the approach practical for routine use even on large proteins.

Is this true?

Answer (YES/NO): YES